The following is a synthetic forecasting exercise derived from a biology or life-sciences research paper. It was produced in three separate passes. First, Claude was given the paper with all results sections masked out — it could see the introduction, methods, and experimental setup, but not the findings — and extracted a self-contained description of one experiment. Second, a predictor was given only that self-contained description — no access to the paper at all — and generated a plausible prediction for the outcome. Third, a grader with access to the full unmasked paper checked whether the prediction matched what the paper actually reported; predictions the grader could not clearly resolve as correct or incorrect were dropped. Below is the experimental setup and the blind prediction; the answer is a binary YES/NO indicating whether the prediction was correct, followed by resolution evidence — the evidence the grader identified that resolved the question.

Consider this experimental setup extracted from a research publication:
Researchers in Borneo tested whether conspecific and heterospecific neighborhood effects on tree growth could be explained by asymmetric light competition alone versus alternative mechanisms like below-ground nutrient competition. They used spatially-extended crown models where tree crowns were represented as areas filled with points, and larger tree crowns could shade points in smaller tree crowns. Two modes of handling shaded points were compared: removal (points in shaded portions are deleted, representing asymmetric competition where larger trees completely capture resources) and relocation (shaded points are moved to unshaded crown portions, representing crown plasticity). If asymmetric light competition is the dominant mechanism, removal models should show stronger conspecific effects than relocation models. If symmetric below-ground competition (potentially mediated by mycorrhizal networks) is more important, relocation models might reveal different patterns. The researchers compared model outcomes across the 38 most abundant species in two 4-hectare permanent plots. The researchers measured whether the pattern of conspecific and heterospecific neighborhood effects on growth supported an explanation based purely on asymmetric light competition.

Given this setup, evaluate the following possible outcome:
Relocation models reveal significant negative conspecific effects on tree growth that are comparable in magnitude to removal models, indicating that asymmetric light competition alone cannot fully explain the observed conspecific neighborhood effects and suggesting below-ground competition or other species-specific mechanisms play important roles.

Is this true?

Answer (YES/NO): NO